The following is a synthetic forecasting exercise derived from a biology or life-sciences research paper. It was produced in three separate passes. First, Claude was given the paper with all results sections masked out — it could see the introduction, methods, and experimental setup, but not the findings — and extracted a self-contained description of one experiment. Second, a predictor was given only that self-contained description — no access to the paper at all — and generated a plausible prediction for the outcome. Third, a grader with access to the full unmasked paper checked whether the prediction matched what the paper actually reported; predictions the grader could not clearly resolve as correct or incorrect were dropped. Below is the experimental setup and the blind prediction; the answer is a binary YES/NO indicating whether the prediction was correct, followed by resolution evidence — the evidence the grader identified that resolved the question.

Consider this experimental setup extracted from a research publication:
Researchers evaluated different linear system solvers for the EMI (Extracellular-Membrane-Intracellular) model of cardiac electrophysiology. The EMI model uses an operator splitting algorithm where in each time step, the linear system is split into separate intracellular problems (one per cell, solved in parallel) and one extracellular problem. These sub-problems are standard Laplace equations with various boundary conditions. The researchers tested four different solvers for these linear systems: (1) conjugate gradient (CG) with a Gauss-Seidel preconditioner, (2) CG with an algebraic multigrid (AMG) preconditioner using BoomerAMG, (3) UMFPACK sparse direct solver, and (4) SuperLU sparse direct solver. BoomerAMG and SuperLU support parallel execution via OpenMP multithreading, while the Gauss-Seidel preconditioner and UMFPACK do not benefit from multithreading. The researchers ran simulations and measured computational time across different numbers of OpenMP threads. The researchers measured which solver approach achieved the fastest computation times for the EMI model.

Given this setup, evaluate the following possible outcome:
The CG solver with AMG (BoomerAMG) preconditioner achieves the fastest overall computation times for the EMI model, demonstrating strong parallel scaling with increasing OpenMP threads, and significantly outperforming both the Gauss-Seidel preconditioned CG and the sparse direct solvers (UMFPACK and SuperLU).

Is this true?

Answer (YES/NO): YES